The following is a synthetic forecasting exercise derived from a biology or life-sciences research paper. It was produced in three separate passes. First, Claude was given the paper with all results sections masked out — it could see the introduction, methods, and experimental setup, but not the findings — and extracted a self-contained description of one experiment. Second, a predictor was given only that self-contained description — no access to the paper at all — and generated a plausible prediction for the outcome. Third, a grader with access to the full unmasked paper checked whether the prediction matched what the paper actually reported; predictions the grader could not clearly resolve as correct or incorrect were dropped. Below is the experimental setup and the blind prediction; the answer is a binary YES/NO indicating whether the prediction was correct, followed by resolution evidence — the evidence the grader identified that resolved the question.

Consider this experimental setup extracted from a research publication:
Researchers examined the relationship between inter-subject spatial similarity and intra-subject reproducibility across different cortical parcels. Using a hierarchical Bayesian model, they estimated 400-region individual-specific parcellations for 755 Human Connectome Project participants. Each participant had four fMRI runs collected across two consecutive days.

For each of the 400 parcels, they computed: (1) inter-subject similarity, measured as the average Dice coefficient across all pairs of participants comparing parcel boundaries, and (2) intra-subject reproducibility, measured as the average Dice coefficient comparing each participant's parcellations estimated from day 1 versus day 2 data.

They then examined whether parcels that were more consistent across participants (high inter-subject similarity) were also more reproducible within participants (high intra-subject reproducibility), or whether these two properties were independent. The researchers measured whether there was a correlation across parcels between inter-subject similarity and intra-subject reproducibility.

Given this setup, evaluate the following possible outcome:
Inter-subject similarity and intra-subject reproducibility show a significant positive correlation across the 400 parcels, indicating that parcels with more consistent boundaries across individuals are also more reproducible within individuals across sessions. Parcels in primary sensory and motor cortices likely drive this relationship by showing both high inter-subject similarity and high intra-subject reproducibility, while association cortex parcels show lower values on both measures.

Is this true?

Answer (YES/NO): YES